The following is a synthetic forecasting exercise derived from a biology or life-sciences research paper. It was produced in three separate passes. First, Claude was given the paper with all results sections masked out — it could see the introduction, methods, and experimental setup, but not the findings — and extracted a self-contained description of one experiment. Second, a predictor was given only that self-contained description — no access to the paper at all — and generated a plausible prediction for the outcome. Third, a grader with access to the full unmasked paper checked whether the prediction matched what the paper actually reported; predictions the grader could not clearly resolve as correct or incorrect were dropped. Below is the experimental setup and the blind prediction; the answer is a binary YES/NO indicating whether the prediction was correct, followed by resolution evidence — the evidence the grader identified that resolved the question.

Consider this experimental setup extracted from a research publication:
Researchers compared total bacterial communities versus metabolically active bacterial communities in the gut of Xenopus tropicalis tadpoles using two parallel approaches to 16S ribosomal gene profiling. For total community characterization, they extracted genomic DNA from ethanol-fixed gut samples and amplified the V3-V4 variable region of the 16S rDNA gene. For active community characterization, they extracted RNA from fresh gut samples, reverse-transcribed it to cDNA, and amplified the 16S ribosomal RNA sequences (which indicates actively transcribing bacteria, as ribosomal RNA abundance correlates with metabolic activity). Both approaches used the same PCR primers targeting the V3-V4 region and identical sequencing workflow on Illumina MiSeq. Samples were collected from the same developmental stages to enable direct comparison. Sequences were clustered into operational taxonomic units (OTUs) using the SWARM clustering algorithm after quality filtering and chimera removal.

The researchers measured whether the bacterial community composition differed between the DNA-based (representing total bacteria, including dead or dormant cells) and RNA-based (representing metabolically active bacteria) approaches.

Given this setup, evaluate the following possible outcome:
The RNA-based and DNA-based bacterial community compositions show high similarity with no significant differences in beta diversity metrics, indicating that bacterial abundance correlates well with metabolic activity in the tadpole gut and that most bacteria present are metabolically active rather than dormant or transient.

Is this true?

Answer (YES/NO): NO